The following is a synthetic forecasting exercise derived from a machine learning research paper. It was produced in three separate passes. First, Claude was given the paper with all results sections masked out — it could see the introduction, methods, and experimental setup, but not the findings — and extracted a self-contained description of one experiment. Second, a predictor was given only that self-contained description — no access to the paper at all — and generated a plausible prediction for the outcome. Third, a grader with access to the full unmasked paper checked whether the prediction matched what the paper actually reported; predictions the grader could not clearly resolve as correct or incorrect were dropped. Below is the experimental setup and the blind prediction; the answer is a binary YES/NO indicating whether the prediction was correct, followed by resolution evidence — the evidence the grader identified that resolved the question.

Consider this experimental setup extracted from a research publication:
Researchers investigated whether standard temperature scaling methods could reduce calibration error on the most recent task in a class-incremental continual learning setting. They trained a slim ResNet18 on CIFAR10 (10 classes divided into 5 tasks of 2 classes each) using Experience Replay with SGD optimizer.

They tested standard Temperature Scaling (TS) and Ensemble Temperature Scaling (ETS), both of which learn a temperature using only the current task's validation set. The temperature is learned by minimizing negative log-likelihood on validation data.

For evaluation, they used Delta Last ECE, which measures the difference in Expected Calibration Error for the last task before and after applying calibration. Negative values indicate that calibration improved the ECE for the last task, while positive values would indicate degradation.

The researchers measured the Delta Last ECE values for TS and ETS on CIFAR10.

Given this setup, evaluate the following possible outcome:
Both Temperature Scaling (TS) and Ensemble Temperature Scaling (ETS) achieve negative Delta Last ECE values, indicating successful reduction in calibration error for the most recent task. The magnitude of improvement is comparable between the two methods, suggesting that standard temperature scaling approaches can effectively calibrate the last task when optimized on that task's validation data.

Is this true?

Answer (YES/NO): YES